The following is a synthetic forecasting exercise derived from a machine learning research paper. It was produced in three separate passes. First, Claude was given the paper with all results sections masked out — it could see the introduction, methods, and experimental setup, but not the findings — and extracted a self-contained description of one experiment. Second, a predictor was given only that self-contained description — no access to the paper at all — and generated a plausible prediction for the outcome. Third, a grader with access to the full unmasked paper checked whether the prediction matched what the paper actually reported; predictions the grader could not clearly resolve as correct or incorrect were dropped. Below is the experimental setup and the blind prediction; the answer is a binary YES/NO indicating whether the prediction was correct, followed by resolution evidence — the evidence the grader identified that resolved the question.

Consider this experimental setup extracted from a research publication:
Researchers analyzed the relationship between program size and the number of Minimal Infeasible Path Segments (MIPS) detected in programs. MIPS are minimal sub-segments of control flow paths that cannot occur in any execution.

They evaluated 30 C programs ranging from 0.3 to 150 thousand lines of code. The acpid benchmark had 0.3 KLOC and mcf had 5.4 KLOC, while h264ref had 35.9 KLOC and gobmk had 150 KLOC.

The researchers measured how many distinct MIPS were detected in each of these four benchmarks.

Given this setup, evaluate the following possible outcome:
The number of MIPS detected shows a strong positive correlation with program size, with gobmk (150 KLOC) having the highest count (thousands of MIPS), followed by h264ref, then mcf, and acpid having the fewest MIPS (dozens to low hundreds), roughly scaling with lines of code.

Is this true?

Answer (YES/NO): NO